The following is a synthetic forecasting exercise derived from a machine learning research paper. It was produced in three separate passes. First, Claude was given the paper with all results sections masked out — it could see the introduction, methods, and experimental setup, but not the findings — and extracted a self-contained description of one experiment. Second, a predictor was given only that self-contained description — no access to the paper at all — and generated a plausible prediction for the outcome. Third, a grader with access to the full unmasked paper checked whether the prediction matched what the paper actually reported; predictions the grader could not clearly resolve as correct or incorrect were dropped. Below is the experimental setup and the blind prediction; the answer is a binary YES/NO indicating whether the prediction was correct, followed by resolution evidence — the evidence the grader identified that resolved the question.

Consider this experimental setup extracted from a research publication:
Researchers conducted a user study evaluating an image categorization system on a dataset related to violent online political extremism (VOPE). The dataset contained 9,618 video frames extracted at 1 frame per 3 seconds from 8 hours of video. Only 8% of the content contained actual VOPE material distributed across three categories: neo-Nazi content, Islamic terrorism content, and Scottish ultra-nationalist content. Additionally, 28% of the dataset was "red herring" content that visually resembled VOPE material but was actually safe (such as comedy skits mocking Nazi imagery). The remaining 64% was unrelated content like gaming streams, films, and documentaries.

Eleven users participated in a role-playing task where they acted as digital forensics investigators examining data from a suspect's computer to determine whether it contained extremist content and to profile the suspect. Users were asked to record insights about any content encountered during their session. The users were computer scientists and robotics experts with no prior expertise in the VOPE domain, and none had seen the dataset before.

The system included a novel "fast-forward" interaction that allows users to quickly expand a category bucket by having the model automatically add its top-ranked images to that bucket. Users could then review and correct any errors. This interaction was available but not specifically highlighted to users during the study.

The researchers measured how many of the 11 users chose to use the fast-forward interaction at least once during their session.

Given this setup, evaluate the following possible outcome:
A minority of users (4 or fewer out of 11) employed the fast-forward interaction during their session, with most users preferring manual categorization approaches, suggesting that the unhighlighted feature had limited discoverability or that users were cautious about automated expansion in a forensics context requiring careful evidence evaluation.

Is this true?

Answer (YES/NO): NO